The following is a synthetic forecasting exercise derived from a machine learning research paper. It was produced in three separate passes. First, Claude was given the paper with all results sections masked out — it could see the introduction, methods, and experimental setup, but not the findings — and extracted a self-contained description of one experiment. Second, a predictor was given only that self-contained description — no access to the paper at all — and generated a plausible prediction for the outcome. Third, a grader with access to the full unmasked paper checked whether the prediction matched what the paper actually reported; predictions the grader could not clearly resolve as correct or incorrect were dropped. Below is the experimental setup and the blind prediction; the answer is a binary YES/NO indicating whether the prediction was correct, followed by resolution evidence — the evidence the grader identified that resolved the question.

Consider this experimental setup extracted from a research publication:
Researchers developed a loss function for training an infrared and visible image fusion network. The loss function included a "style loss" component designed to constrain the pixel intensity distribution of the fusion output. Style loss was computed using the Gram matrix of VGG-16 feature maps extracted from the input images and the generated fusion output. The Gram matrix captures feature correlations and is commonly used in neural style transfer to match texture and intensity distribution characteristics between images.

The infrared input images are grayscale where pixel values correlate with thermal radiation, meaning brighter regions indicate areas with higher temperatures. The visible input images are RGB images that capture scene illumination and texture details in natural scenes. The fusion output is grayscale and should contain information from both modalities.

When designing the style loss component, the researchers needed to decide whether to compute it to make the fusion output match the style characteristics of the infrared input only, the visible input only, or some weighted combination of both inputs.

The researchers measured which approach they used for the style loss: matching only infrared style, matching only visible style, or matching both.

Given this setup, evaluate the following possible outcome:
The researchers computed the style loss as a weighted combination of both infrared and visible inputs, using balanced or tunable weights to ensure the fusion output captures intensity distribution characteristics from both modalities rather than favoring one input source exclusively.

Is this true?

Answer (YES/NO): NO